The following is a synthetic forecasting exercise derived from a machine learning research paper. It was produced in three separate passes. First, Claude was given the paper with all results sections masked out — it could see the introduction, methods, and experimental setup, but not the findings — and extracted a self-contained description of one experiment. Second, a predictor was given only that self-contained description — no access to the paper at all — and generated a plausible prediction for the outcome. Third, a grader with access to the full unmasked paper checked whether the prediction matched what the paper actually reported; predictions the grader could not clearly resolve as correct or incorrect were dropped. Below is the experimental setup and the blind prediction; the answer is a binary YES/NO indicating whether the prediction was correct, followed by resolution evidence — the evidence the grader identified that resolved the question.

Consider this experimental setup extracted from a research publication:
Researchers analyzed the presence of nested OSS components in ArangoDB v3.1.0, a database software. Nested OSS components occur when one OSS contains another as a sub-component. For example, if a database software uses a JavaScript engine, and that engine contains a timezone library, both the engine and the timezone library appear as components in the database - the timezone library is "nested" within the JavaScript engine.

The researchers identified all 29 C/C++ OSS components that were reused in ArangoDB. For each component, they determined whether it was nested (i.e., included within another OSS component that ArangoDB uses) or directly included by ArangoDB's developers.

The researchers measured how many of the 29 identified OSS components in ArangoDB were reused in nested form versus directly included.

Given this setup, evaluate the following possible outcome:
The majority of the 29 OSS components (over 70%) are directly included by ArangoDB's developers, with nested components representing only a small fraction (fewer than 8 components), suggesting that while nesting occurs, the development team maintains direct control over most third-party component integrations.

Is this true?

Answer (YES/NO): NO